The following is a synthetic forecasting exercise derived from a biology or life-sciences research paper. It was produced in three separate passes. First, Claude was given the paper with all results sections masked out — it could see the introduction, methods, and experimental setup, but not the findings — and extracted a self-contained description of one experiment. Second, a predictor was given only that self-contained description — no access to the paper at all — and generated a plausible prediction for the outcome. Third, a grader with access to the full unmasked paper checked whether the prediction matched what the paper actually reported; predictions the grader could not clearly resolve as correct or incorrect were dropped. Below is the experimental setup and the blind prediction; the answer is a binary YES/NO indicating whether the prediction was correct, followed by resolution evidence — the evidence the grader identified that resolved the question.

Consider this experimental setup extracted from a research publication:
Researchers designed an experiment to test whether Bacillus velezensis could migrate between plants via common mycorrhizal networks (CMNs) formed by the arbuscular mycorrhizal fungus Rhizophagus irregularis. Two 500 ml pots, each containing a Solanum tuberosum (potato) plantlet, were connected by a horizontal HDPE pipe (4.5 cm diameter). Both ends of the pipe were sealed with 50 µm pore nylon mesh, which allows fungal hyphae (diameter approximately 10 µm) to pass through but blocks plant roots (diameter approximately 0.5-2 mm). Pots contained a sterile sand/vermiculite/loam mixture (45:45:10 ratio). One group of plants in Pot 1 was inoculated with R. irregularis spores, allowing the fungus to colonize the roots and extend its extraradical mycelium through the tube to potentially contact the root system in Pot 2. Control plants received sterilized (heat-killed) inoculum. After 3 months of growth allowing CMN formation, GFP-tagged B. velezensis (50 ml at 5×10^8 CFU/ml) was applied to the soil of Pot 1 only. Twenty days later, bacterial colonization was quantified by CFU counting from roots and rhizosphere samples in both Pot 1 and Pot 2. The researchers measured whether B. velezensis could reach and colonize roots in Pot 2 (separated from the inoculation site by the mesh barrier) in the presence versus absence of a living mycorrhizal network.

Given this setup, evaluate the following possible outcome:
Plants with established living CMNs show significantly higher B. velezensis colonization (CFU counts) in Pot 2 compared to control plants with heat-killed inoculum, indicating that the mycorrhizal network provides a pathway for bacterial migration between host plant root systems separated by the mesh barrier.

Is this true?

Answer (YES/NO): YES